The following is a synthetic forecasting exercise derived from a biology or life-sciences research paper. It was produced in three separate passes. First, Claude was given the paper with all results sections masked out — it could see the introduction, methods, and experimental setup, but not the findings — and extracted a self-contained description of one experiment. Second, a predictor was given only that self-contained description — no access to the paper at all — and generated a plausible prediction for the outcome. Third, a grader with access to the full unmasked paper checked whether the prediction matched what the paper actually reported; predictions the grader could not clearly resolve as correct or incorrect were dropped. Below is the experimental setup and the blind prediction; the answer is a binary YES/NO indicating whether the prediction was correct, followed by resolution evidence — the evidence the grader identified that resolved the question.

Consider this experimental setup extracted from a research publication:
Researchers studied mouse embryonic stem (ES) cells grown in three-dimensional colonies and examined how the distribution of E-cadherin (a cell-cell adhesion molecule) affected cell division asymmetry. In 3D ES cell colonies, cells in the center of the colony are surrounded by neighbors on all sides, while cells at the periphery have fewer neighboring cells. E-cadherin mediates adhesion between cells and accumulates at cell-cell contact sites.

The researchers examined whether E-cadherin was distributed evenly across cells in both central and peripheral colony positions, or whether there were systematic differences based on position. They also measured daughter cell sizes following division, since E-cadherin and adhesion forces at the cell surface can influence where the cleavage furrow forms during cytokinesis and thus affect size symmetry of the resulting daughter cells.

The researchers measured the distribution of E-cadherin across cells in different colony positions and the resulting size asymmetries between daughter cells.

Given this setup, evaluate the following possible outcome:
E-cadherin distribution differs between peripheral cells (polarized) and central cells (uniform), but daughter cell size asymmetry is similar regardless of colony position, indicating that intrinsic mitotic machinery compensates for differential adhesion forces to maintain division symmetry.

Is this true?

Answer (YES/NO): NO